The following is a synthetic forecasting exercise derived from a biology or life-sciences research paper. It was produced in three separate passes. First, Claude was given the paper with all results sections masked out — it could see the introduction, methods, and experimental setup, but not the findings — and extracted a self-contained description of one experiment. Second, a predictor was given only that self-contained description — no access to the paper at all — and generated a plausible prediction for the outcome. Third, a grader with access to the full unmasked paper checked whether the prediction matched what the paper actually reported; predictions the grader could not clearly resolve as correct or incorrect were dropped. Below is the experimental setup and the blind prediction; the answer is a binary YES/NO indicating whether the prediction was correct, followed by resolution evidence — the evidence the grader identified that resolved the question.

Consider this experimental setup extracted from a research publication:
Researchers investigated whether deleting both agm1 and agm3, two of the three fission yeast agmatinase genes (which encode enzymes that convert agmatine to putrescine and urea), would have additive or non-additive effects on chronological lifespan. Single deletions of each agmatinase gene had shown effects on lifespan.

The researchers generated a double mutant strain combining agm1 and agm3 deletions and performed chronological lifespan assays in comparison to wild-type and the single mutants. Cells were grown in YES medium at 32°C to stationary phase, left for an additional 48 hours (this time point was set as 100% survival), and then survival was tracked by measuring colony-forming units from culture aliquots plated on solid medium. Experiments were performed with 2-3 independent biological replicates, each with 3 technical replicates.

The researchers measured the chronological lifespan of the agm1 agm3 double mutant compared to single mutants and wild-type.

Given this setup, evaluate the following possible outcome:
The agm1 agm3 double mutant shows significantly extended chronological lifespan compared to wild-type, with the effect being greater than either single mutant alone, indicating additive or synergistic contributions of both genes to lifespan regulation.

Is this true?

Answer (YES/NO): NO